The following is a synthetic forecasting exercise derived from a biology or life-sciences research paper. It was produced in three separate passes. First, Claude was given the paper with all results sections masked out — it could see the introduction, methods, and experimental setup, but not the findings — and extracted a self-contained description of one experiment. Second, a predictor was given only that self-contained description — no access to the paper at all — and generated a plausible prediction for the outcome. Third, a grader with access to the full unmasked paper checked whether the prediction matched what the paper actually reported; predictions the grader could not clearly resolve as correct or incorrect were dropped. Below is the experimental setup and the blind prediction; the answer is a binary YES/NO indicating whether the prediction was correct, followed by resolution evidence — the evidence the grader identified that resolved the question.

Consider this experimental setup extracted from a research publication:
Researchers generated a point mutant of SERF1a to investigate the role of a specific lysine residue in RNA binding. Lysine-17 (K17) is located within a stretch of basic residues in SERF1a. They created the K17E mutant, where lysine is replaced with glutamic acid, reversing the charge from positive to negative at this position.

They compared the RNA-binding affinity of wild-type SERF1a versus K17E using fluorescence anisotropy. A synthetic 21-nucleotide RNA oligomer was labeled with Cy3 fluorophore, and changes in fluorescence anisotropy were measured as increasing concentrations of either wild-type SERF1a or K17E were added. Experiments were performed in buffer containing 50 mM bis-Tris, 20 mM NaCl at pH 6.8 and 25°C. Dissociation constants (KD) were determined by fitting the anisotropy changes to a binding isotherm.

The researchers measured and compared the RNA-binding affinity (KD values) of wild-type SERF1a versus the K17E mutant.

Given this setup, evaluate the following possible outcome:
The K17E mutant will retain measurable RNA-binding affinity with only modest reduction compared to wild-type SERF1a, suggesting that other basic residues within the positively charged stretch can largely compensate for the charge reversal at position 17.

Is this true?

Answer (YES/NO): NO